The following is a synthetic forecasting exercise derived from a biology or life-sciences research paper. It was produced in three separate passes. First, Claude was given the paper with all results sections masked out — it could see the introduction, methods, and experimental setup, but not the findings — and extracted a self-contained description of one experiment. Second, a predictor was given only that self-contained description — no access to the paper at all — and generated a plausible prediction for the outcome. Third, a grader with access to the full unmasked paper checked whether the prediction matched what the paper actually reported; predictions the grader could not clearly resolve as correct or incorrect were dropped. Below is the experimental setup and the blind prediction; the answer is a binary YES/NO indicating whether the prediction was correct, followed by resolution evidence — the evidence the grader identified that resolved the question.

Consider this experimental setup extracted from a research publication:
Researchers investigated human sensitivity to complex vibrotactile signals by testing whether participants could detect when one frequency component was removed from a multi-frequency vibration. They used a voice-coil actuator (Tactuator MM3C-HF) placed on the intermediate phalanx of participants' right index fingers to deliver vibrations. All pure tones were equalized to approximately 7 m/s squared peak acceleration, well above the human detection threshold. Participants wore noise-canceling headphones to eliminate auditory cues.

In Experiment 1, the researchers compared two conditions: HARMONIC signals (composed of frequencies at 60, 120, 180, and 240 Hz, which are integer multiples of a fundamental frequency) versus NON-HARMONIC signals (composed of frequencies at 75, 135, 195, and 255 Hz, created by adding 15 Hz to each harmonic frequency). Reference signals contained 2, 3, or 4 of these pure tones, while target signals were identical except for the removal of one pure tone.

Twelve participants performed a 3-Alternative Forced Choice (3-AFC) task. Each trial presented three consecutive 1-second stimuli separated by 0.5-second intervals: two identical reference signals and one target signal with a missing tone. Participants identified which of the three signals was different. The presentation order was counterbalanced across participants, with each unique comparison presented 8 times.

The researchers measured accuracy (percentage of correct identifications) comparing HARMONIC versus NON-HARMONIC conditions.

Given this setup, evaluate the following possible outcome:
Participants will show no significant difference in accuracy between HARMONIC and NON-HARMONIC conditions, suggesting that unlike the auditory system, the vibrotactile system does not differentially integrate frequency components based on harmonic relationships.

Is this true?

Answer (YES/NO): YES